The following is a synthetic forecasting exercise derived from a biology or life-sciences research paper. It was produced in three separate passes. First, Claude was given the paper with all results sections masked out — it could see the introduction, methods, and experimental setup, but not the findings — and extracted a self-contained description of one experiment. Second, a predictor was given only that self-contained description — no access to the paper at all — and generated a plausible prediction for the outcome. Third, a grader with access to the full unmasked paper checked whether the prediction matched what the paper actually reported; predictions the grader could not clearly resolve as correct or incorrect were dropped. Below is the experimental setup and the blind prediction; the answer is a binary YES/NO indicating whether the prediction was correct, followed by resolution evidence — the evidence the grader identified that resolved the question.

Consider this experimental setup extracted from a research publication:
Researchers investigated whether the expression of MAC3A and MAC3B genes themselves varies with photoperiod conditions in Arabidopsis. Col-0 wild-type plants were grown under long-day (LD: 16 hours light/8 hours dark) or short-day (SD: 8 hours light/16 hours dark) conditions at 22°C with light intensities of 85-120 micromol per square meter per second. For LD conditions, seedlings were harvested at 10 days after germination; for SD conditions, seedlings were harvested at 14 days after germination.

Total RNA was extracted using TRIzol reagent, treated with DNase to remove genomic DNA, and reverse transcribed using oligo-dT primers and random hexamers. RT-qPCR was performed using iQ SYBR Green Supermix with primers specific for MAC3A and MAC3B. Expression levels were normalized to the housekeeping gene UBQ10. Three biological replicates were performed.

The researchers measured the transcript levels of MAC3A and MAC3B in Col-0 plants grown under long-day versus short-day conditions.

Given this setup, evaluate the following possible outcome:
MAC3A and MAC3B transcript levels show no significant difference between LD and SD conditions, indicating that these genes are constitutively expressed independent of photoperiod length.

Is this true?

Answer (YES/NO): NO